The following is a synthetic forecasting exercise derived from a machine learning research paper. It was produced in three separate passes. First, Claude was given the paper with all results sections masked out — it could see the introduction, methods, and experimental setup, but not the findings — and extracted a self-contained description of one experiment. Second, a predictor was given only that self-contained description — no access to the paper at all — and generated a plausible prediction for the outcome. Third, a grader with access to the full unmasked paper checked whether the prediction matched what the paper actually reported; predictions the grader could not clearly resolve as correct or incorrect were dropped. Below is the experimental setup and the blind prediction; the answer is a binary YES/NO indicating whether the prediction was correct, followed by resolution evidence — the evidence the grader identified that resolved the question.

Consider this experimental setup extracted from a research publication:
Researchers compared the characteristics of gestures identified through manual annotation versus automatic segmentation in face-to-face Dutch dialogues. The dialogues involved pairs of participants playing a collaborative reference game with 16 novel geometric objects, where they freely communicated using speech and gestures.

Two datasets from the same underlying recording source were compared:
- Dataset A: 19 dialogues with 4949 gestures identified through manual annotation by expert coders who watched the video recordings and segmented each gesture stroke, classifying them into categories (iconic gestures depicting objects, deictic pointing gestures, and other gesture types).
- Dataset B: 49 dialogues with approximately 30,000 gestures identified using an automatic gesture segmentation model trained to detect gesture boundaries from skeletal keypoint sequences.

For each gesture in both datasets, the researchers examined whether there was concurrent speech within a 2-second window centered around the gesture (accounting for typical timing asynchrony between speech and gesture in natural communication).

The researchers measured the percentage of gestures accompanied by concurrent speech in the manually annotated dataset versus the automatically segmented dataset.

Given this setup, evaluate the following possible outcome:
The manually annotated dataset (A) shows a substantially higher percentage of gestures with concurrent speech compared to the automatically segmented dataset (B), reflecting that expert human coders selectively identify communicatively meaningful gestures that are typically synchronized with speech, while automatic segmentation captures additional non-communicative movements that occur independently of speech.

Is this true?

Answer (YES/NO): YES